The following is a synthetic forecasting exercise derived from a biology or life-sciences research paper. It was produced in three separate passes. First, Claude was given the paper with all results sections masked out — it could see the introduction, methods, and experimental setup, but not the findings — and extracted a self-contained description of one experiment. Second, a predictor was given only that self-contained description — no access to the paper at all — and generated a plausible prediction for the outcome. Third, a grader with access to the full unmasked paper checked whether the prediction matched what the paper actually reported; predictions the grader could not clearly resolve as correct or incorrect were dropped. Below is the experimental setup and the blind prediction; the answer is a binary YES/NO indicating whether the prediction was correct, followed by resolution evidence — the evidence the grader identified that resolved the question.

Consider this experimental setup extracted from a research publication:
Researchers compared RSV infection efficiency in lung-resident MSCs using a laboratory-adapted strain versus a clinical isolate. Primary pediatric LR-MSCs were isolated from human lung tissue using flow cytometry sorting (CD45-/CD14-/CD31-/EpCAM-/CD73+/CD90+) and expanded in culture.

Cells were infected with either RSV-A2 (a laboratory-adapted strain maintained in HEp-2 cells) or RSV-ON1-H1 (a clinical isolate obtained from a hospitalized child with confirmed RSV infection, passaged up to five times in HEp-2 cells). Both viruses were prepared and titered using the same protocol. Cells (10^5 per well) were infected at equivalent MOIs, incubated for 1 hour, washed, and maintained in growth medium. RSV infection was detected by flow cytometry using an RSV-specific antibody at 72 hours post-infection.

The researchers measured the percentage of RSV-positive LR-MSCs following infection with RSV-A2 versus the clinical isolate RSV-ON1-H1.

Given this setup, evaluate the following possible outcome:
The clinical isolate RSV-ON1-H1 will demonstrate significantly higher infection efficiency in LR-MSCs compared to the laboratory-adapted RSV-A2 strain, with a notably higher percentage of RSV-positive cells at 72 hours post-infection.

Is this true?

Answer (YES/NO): NO